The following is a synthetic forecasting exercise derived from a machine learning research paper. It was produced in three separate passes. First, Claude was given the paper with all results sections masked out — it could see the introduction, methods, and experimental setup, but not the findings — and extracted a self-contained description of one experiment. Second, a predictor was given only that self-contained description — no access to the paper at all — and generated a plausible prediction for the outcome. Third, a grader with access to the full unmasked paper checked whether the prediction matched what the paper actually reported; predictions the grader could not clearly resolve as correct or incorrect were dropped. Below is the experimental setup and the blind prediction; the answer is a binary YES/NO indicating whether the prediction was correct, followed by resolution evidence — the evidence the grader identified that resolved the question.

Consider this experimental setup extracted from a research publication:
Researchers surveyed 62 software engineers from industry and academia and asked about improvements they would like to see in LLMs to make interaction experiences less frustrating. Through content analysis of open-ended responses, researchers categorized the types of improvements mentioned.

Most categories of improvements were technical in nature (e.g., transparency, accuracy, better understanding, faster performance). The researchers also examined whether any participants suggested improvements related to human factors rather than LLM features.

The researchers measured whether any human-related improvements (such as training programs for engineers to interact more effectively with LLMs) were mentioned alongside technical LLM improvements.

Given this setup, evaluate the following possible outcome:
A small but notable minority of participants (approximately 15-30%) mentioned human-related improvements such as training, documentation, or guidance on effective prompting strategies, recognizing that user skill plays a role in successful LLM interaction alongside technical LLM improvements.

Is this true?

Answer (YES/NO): NO